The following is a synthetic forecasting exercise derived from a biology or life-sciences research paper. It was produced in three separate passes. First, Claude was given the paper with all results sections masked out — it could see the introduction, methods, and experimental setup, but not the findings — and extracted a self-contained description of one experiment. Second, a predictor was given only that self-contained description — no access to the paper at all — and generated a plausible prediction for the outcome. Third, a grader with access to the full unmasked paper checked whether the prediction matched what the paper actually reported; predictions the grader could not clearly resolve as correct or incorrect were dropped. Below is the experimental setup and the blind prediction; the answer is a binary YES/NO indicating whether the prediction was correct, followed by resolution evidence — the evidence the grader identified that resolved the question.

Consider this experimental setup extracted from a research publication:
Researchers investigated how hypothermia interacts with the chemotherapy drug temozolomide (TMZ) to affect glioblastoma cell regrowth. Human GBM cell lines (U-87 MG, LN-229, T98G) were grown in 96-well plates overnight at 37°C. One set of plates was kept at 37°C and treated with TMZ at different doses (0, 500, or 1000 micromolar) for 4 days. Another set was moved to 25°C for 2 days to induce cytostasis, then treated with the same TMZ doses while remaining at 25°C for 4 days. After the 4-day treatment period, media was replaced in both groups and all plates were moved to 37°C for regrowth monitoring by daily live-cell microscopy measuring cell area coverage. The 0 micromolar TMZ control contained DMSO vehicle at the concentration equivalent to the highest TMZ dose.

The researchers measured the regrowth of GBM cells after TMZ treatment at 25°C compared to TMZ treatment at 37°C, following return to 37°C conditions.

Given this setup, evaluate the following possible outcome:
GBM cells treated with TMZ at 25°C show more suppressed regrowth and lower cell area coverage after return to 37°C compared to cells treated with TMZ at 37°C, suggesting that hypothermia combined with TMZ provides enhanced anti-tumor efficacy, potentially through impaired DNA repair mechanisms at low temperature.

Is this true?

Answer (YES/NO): YES